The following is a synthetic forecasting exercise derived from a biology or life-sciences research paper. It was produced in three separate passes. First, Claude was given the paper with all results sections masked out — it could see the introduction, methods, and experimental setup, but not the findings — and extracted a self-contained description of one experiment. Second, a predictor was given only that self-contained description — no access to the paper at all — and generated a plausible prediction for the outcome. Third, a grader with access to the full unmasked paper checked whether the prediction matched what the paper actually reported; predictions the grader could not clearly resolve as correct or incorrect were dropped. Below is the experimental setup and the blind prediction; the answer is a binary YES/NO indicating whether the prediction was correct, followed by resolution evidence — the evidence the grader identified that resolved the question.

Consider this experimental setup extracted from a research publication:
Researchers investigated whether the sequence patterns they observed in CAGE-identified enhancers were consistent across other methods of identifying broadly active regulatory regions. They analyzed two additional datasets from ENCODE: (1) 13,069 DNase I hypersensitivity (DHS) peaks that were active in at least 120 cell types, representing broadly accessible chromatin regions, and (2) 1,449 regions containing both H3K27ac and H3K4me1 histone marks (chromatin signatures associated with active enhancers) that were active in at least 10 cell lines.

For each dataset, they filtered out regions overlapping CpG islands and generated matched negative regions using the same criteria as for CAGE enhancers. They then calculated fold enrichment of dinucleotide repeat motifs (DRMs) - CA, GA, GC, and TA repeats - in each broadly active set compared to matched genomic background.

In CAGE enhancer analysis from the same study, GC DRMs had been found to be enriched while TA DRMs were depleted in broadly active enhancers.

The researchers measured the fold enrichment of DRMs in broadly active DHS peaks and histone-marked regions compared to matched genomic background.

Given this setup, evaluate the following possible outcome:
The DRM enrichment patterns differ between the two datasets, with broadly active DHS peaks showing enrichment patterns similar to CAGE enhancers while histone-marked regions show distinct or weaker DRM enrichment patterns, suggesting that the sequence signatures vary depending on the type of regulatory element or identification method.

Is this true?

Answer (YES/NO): NO